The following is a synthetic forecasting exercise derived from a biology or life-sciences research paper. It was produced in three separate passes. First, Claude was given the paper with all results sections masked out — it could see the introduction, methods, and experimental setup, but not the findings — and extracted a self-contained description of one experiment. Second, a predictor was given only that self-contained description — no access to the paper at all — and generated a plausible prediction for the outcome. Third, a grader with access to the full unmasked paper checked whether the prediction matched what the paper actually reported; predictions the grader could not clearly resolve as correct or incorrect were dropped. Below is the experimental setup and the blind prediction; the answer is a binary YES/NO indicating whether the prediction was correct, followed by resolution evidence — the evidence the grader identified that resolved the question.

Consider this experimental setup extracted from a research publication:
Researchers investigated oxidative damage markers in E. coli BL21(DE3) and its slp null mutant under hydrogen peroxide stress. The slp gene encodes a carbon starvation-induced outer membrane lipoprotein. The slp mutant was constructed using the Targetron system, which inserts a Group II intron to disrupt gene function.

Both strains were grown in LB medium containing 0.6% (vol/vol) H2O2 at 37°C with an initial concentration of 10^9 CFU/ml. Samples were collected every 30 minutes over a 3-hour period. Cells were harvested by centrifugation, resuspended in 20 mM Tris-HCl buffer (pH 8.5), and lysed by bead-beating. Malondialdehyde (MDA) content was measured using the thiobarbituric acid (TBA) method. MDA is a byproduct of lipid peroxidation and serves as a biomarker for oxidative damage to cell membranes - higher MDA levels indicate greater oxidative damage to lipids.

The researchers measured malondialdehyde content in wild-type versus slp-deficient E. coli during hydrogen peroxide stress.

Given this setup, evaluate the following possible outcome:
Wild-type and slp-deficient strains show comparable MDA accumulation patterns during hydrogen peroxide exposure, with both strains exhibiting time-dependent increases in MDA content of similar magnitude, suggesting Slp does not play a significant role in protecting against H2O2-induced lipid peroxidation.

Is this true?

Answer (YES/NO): NO